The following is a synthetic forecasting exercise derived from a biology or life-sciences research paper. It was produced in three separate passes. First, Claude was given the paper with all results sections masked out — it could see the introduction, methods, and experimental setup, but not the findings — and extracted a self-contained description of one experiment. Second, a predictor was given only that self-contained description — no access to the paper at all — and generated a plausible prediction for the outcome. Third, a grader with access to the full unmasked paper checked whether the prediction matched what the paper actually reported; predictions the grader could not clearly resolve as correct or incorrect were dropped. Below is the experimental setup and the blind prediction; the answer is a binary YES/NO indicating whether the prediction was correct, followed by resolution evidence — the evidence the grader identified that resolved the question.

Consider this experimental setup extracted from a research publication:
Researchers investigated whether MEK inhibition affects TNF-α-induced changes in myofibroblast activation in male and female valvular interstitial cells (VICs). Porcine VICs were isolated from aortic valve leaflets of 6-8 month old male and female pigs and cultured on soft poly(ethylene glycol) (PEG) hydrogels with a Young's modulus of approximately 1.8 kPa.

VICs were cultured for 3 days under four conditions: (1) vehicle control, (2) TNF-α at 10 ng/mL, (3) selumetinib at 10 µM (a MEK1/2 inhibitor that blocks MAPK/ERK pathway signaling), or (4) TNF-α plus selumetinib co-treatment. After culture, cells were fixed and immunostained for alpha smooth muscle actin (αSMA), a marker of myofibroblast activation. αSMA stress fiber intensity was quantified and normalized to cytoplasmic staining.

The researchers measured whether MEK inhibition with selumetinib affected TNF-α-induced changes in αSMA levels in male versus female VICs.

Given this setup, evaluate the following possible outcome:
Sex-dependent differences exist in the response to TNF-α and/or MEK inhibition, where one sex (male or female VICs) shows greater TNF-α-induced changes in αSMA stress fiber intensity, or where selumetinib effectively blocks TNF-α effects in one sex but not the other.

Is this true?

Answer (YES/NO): YES